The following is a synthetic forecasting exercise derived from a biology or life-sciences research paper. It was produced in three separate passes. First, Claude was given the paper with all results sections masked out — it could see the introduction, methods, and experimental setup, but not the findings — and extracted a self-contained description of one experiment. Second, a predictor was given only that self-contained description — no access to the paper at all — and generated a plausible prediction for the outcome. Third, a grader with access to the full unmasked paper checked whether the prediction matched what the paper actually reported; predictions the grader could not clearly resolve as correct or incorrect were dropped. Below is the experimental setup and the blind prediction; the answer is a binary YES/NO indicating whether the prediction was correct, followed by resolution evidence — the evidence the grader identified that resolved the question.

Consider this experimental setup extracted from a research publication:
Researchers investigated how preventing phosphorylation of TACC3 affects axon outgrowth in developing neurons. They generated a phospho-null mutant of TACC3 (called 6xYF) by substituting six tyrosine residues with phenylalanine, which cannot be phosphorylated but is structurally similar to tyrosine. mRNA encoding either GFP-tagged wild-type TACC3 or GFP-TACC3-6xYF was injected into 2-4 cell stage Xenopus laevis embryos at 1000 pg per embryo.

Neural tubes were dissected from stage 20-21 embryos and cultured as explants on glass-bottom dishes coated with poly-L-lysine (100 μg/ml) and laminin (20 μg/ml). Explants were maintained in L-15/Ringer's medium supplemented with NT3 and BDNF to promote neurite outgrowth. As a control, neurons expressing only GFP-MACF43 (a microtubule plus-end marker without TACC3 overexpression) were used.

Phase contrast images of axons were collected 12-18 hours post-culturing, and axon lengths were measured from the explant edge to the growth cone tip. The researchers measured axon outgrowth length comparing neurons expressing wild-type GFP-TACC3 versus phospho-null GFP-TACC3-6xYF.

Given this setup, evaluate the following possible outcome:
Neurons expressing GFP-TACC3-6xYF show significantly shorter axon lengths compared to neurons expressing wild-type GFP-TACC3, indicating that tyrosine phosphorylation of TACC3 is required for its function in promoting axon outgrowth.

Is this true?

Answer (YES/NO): YES